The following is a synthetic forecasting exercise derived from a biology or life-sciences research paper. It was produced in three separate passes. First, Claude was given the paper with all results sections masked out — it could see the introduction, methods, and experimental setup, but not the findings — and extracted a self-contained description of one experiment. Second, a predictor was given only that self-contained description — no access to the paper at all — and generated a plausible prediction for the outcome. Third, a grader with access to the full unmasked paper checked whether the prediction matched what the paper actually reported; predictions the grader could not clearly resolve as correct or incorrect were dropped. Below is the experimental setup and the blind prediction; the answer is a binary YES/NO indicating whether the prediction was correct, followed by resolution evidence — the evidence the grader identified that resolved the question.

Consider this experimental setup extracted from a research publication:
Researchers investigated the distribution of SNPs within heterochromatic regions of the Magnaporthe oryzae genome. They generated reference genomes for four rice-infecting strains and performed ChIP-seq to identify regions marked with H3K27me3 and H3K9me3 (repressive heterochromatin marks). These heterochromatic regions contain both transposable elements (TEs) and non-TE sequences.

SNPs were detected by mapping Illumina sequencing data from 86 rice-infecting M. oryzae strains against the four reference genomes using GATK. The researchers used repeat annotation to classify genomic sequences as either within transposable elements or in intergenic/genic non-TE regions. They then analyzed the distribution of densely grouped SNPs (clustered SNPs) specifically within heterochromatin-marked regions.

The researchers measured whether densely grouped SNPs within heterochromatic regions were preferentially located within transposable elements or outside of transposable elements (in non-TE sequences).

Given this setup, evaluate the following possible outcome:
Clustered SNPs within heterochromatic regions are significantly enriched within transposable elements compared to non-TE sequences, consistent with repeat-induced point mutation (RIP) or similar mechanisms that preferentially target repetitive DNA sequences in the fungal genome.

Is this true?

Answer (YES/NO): NO